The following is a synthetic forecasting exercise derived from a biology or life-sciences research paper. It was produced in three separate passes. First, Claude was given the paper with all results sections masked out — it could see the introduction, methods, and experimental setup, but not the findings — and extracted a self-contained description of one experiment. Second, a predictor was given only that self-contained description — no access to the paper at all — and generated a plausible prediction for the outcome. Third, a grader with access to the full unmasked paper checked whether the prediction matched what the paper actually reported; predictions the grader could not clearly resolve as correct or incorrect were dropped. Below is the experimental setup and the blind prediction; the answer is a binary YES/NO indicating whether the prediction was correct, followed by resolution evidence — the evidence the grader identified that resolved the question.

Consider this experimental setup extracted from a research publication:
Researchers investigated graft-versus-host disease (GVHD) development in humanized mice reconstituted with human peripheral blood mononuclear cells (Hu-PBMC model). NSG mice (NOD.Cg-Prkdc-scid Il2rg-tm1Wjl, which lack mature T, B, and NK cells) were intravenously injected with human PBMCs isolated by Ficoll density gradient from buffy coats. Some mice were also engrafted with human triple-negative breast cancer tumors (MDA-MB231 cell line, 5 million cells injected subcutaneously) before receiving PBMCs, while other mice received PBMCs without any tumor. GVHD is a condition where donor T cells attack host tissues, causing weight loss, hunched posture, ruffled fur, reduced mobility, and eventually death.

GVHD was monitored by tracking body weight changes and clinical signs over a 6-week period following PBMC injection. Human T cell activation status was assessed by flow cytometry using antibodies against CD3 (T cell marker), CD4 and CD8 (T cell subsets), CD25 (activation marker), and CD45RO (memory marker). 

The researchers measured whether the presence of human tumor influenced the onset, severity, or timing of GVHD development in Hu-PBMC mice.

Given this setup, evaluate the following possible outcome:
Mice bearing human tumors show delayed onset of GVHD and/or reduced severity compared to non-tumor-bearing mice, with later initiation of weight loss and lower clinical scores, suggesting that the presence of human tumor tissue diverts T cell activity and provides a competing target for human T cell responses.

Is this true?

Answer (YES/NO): NO